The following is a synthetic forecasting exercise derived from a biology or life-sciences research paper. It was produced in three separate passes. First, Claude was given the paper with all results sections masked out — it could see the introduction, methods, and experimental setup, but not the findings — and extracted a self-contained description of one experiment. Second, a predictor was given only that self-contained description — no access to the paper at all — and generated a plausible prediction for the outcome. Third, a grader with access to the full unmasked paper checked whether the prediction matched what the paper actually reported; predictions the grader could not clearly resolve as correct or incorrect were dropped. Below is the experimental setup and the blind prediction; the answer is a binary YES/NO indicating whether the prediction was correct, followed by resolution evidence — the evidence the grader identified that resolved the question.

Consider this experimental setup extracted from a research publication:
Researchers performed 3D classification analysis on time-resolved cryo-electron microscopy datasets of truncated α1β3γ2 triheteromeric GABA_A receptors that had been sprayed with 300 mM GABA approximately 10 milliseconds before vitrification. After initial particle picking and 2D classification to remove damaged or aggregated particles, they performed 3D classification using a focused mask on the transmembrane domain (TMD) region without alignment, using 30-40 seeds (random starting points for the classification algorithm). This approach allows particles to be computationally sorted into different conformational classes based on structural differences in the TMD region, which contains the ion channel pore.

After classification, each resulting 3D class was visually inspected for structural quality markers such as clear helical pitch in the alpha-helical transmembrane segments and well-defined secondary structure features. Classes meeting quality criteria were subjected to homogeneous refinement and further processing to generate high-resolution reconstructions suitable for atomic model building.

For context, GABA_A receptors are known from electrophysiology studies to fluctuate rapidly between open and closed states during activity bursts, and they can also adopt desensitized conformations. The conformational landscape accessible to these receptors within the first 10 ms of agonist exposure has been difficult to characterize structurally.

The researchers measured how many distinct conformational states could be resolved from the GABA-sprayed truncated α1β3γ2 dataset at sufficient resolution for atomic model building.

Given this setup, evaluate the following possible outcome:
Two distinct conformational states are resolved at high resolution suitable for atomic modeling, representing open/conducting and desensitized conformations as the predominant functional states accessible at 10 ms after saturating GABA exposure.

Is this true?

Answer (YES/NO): NO